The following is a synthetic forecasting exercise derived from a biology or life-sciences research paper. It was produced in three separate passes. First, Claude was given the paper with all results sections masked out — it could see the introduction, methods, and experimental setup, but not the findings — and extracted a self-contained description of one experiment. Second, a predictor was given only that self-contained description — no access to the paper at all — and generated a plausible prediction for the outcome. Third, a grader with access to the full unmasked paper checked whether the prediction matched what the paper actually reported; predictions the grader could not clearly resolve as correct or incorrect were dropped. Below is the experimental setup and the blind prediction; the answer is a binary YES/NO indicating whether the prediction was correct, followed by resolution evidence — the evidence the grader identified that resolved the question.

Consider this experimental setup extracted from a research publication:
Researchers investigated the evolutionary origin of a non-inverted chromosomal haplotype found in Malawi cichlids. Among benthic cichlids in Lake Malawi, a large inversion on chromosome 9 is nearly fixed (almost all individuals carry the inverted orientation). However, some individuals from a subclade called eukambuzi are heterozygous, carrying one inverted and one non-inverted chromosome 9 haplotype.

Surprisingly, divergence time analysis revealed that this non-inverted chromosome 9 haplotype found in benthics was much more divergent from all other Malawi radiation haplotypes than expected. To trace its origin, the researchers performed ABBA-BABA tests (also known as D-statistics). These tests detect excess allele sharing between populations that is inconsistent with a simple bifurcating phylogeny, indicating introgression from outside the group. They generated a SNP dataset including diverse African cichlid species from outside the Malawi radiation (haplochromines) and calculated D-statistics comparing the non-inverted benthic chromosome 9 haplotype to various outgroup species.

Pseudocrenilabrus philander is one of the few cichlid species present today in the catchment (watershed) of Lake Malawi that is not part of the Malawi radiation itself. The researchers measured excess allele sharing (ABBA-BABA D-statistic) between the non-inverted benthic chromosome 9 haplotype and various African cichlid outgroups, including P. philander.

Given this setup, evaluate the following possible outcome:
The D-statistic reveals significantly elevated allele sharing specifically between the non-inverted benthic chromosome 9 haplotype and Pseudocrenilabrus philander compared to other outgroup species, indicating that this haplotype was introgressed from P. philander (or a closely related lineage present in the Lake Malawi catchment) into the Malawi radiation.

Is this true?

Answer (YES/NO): YES